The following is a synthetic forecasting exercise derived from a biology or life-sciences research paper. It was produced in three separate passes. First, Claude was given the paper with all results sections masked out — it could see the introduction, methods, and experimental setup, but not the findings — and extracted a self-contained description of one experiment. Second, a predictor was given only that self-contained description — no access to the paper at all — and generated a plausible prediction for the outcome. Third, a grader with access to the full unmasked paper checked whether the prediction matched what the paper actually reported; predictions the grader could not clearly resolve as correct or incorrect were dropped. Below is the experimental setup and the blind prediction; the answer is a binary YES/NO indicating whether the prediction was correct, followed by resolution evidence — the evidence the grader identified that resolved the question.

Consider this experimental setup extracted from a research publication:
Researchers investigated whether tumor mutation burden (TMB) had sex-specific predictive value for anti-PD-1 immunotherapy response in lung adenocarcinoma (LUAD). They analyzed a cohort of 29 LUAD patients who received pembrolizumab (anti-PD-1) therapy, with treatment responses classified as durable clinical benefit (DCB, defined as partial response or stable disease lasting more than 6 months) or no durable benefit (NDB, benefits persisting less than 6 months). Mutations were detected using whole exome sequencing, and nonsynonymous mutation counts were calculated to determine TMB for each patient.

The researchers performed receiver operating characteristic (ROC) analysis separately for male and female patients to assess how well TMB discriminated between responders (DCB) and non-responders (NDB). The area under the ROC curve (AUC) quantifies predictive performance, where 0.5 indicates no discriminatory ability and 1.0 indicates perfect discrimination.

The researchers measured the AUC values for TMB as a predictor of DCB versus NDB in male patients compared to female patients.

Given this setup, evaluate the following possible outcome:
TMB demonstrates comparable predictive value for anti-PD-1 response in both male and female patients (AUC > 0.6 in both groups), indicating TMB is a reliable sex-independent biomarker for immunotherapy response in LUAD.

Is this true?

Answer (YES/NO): NO